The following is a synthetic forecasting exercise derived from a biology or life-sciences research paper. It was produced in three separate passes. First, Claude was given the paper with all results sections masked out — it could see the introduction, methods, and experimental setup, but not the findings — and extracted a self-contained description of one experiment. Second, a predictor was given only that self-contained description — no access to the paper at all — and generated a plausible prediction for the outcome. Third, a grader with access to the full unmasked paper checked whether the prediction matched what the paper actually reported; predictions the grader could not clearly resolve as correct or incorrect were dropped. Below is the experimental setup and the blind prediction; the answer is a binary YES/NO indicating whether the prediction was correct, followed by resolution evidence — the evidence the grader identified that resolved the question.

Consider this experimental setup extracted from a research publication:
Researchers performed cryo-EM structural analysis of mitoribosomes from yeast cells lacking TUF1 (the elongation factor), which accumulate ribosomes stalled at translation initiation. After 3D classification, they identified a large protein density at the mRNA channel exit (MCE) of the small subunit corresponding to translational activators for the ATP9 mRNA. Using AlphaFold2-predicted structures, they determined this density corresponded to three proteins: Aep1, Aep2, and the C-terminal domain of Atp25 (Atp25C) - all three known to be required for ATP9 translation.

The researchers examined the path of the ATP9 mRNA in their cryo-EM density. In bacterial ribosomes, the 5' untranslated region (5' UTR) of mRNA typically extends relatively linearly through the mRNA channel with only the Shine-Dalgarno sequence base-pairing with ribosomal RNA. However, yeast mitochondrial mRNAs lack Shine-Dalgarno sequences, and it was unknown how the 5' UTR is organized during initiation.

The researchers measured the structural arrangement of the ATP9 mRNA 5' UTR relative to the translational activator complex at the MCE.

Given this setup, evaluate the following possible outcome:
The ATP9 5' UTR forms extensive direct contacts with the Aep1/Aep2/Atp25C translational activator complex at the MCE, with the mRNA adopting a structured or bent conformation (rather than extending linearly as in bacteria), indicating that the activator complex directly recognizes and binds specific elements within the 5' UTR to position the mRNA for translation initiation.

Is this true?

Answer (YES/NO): YES